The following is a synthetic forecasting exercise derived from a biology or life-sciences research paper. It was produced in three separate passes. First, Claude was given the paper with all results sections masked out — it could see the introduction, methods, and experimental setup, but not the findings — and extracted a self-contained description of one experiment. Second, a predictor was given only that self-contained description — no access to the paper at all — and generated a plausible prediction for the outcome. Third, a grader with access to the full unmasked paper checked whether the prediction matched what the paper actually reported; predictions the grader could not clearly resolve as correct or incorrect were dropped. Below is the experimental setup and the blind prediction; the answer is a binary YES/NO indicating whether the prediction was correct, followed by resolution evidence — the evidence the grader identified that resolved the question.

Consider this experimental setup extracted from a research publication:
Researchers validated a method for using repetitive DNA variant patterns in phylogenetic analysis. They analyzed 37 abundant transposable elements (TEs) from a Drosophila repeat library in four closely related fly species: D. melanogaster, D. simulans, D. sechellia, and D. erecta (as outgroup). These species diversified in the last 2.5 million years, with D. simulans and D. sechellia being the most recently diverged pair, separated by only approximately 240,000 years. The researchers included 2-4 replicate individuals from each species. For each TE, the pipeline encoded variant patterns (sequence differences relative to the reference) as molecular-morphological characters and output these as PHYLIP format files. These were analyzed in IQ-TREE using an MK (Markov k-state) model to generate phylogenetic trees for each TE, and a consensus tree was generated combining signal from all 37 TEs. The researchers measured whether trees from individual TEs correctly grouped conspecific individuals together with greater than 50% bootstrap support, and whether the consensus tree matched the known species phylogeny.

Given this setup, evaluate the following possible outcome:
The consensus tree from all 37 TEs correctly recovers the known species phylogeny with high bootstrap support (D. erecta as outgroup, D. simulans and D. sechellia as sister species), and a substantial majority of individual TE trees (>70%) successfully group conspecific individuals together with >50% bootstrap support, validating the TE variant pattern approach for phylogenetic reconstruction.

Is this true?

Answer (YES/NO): NO